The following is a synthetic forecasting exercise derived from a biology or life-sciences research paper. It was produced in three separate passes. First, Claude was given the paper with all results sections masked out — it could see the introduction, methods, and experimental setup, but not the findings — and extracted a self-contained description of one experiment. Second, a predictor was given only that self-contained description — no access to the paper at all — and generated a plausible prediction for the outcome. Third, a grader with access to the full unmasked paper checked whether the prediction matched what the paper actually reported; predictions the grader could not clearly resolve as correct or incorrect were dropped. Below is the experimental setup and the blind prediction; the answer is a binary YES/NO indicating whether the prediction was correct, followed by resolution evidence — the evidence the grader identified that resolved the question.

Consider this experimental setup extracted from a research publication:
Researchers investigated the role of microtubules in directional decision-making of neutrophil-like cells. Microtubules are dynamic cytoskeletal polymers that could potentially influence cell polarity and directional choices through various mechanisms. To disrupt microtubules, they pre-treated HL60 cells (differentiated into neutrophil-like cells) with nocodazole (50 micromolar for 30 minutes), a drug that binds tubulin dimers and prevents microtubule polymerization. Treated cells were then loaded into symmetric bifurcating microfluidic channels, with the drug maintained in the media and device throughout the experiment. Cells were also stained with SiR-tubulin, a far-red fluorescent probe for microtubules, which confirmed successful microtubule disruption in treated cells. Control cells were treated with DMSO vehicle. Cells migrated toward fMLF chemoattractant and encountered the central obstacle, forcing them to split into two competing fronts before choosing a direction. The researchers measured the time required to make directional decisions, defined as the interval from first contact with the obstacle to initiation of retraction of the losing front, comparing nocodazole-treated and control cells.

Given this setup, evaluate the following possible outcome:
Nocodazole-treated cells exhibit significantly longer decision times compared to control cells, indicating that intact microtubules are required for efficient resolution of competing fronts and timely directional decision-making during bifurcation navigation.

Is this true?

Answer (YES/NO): NO